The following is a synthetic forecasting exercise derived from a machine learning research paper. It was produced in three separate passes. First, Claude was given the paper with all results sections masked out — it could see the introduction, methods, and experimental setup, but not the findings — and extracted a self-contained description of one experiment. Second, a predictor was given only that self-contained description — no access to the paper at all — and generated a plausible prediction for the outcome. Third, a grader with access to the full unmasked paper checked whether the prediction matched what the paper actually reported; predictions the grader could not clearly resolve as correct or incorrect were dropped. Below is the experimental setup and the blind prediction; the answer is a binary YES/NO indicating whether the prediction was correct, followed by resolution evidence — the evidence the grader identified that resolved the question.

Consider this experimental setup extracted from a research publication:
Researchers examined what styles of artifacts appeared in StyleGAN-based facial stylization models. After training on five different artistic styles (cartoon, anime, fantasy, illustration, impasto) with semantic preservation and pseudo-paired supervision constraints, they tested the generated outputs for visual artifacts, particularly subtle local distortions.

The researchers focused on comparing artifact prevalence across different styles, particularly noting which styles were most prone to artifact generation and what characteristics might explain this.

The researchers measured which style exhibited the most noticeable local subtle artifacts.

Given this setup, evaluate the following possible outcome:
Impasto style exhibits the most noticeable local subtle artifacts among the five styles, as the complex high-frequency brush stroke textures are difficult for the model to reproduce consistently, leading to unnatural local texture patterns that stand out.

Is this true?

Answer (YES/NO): NO